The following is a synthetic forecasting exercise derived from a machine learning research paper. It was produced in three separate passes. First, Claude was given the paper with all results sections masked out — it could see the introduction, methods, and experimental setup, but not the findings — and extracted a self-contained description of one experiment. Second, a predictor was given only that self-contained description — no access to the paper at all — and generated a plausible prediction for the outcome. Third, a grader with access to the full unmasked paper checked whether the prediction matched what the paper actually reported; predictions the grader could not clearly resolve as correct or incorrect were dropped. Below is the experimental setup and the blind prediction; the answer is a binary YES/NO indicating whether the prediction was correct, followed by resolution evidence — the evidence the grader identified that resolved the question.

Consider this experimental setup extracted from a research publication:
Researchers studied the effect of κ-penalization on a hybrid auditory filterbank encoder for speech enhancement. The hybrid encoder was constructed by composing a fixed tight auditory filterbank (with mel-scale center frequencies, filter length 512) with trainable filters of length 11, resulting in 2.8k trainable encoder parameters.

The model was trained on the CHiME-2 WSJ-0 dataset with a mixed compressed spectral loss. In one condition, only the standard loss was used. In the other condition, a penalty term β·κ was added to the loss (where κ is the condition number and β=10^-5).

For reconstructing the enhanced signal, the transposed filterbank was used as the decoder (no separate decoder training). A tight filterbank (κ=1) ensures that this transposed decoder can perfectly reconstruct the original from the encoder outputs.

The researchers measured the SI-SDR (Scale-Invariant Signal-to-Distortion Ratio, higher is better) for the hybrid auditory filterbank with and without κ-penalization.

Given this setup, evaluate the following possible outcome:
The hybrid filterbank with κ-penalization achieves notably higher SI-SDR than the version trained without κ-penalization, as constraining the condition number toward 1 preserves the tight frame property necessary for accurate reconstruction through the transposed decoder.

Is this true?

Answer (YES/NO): NO